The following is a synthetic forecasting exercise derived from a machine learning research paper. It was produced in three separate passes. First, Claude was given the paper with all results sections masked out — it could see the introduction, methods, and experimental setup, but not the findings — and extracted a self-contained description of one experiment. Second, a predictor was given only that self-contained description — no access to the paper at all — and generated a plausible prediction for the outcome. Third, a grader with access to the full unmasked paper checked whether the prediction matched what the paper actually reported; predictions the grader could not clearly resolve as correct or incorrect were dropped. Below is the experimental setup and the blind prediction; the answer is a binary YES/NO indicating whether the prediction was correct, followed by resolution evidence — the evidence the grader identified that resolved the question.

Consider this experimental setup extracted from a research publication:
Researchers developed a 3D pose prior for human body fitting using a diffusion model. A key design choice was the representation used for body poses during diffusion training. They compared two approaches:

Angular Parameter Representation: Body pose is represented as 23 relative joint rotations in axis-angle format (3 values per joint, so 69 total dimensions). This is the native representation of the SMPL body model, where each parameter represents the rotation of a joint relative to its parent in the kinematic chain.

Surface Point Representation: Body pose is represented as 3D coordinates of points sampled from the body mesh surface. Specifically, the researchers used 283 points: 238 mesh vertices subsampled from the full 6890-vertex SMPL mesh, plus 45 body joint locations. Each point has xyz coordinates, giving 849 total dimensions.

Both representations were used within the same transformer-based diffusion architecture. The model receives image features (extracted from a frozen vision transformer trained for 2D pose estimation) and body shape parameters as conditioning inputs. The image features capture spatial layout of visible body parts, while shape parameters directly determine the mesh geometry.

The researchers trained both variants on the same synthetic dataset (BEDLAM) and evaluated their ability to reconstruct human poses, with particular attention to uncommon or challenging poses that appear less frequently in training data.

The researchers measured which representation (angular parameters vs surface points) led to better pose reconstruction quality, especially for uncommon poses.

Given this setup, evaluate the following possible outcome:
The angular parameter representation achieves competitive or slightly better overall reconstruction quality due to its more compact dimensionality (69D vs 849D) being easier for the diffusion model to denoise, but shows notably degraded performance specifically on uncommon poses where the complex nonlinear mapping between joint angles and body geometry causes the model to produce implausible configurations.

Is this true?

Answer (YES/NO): NO